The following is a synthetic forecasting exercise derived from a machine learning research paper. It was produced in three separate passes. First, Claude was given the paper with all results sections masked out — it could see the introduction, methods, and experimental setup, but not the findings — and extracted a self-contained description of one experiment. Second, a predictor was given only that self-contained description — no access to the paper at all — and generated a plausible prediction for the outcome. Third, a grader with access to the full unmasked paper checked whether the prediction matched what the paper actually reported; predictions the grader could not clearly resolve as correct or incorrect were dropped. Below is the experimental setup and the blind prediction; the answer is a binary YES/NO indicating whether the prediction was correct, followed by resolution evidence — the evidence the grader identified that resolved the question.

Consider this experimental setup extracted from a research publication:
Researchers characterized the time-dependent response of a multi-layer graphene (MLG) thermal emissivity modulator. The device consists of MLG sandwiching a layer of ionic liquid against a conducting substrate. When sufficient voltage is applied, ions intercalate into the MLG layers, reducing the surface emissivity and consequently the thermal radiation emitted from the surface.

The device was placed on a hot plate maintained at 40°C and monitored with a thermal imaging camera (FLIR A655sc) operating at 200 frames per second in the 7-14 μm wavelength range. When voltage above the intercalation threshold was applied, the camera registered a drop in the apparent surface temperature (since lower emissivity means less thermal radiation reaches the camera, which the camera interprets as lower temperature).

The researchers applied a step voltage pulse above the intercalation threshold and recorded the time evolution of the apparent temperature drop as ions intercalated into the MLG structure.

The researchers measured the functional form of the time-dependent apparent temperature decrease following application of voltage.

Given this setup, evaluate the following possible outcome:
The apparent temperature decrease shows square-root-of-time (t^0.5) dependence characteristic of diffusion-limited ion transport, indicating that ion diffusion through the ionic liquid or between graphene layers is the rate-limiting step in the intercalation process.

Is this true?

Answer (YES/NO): NO